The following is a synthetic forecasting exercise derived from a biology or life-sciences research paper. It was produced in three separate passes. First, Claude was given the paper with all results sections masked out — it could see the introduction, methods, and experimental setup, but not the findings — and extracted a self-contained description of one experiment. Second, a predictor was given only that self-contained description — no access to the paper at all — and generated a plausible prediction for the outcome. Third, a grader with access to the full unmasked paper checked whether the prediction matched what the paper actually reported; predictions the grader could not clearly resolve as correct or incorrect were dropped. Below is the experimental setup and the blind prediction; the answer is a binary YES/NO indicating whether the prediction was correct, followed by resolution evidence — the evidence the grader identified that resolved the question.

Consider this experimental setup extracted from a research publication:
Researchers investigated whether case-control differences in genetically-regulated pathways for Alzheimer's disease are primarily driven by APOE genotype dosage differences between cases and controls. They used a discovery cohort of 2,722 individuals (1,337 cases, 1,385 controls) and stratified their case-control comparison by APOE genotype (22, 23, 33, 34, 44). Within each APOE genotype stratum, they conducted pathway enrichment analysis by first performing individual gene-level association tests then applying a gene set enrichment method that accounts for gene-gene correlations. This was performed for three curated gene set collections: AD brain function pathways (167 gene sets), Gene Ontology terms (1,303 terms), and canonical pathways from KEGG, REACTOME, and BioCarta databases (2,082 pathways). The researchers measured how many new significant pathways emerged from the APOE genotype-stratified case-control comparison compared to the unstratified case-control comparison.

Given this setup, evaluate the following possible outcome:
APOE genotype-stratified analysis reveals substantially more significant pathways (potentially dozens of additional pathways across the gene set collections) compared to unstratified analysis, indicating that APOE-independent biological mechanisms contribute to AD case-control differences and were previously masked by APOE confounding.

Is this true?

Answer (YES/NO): NO